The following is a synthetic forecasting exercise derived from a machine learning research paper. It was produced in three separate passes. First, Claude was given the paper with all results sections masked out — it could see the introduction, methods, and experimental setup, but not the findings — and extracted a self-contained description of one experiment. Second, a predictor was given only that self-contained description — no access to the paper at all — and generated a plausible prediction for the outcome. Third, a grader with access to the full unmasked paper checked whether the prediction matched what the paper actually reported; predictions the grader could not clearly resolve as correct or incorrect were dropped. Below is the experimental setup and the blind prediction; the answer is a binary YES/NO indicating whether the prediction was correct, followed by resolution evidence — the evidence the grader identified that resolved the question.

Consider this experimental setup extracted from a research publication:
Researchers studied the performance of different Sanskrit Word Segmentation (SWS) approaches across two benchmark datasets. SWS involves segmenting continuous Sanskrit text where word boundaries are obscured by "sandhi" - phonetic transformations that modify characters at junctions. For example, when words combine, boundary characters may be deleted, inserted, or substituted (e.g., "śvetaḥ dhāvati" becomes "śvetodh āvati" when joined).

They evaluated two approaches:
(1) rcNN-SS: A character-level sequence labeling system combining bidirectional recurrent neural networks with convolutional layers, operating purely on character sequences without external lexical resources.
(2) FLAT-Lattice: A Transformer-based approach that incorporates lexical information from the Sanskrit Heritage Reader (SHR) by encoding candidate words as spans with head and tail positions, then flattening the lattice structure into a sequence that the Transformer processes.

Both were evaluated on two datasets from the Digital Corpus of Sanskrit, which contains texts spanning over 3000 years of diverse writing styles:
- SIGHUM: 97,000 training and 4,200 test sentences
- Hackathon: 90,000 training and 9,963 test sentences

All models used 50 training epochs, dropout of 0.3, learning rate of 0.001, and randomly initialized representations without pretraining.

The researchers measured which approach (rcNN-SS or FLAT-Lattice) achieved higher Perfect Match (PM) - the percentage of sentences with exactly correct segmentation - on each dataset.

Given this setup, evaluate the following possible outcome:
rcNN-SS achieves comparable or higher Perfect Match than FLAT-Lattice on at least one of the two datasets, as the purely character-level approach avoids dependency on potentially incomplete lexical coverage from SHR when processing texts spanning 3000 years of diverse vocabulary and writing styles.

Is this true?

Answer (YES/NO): YES